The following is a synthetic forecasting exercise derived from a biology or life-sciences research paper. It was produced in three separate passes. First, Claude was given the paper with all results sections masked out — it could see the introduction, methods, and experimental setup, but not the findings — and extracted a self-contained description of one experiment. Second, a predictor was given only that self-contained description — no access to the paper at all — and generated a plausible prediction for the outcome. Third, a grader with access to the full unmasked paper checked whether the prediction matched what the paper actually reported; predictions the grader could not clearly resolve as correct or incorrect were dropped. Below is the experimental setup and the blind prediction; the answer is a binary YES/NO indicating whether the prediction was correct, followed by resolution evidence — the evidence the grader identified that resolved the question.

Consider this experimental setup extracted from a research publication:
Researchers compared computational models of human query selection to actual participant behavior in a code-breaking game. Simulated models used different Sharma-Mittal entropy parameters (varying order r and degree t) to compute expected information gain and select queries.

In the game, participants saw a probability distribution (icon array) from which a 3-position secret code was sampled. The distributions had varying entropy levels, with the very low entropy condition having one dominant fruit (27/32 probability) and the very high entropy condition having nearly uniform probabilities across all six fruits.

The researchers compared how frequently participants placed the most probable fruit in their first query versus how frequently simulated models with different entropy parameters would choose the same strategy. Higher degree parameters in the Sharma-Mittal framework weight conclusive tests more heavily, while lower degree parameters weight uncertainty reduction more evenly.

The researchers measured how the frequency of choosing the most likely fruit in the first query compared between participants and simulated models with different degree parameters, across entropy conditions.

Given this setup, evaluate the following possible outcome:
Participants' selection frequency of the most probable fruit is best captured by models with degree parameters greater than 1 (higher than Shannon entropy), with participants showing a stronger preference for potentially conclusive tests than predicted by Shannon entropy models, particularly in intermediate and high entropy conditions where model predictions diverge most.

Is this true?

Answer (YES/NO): NO